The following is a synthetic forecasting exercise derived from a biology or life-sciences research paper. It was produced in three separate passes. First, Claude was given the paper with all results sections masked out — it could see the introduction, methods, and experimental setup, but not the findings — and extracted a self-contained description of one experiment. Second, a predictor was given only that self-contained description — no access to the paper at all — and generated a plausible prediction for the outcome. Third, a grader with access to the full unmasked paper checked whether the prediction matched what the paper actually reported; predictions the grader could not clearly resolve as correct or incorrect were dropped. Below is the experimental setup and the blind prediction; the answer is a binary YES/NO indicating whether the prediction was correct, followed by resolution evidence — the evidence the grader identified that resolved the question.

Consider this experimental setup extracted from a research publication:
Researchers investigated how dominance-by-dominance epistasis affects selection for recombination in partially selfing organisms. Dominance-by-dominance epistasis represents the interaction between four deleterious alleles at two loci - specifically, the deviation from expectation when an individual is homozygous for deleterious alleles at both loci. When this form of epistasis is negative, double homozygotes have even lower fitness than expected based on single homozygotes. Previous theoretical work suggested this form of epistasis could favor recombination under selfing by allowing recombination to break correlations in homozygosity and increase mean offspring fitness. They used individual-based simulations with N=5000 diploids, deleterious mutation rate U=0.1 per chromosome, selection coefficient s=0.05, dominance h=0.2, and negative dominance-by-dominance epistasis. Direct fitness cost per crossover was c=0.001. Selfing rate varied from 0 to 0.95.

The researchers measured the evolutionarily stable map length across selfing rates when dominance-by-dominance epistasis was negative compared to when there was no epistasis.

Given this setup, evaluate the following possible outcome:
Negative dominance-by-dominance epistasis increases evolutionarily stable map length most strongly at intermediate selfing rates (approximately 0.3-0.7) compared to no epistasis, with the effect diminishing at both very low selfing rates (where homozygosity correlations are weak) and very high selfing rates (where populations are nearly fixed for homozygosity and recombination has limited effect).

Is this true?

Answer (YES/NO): YES